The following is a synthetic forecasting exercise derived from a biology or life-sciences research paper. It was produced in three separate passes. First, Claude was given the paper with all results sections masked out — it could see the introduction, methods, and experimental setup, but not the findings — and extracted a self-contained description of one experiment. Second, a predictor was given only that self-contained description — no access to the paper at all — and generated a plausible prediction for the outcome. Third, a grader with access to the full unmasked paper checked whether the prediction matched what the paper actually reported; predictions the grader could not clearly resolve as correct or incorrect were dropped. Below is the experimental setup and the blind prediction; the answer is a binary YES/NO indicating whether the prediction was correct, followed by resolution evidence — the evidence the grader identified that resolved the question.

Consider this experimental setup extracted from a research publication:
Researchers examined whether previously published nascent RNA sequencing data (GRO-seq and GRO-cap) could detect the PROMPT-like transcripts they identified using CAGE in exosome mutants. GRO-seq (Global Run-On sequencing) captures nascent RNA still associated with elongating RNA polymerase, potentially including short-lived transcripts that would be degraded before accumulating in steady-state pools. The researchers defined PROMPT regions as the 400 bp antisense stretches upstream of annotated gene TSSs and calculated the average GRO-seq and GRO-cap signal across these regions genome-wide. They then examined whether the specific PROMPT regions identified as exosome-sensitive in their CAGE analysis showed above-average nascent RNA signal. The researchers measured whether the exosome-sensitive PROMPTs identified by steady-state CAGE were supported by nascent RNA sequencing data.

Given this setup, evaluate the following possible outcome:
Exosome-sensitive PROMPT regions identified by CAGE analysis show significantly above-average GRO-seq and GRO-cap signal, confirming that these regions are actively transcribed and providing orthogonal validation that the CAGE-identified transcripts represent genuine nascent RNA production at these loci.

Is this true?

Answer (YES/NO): NO